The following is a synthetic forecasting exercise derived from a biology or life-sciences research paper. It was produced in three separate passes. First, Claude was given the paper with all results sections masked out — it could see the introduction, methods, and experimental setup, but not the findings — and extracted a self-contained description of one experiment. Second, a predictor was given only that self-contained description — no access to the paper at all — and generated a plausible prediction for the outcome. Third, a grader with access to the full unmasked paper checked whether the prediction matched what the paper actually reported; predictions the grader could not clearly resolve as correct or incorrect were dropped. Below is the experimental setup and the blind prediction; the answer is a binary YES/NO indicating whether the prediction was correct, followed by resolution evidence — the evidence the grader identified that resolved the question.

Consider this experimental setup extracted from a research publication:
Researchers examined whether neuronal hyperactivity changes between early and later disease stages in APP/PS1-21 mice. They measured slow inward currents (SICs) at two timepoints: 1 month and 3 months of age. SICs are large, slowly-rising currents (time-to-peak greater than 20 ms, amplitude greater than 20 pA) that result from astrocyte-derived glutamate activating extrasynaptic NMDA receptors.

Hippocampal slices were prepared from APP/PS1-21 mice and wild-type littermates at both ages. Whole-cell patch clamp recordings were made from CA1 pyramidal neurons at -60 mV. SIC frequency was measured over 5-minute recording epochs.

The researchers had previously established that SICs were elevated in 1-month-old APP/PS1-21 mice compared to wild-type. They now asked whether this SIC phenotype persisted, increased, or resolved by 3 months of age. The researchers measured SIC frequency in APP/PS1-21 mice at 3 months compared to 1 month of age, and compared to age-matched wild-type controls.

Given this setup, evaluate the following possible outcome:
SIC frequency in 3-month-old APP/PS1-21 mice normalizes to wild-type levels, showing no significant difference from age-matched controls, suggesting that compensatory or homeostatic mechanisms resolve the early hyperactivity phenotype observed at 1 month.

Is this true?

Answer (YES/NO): NO